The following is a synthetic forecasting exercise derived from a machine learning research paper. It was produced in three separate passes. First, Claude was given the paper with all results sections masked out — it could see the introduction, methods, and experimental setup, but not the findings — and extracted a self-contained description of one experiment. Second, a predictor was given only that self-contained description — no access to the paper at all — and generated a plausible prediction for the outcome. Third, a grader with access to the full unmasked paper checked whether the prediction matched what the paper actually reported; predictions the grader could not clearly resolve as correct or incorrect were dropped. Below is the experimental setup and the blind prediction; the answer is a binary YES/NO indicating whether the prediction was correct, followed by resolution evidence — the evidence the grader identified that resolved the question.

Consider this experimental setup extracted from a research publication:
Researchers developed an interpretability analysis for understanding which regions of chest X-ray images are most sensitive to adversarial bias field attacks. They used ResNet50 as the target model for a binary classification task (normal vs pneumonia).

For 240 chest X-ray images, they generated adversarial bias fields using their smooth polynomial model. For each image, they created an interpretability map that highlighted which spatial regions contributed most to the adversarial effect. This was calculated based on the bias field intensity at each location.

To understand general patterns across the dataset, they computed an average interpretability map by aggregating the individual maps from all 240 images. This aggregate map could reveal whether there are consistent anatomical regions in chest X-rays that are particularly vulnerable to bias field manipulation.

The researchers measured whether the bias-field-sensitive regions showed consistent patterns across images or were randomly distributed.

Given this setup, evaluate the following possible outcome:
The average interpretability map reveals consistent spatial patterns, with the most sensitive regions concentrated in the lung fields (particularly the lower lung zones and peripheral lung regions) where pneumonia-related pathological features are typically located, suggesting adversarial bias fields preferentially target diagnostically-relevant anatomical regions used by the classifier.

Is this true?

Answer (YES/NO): NO